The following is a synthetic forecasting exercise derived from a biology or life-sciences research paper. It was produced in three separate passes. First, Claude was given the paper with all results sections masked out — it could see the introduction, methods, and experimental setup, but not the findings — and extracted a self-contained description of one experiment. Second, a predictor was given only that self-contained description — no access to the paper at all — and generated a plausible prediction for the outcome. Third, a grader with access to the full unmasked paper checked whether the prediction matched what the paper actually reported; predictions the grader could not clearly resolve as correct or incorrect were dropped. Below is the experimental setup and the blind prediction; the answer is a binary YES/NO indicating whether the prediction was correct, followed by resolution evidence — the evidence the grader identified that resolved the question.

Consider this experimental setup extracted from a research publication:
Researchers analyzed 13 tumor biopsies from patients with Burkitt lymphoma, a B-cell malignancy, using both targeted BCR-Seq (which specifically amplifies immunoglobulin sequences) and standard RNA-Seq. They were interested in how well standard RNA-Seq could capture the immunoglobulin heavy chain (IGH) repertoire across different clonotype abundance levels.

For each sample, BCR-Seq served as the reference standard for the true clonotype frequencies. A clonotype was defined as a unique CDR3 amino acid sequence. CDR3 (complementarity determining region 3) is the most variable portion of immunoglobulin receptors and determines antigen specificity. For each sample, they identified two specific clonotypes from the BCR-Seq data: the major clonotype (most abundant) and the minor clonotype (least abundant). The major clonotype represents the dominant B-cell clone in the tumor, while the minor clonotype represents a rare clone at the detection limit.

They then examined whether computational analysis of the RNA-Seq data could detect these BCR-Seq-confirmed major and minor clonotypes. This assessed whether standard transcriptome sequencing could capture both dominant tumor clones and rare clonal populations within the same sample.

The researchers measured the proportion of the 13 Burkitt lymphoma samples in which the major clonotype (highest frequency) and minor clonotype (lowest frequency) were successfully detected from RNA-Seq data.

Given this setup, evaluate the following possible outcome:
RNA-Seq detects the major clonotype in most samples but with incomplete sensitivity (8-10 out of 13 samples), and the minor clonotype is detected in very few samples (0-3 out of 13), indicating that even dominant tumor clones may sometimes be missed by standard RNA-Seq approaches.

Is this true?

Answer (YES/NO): NO